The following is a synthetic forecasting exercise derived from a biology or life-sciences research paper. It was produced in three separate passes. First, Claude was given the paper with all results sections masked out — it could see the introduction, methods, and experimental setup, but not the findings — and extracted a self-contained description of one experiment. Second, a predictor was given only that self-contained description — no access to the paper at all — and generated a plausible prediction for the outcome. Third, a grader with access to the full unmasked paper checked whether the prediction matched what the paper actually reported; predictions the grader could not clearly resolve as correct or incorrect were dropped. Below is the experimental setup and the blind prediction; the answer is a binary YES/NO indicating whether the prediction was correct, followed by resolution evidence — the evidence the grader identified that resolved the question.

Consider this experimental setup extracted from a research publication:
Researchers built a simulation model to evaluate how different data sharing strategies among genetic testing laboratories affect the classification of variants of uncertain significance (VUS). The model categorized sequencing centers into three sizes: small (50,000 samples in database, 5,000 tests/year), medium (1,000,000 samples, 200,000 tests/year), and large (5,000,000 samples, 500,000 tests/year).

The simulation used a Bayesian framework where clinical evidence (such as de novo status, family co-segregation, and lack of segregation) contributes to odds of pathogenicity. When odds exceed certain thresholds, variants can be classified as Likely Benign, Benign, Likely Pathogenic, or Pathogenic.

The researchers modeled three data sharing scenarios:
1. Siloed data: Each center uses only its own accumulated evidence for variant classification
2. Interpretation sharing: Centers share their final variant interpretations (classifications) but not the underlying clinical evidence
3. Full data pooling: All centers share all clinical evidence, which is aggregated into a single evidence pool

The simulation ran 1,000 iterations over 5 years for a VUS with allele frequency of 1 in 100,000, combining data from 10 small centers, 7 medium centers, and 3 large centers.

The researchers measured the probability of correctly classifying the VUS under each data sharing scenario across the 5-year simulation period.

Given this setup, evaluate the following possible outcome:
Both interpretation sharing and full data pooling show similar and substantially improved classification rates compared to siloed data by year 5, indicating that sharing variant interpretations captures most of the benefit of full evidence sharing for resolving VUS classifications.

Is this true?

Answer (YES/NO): NO